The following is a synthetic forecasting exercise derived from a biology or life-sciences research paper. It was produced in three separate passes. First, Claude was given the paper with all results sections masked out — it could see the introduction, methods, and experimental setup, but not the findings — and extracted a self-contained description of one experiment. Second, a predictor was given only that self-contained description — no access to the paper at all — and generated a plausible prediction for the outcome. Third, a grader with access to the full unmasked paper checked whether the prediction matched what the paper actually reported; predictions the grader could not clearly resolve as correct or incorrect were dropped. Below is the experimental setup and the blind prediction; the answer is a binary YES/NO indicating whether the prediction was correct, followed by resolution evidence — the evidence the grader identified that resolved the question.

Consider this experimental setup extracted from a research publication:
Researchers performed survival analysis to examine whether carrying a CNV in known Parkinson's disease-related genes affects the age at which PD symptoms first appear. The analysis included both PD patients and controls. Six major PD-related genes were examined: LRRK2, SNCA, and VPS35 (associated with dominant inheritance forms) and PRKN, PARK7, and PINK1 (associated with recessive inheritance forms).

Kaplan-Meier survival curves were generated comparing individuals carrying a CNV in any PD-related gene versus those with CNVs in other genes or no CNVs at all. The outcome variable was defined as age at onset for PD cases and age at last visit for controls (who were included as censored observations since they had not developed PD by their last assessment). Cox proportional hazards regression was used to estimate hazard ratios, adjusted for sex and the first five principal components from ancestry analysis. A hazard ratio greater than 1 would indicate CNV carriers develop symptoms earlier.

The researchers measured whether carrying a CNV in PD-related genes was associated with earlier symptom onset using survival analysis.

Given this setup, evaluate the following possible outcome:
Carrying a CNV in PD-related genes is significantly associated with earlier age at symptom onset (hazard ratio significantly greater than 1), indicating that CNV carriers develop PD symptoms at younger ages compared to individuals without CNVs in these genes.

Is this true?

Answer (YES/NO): YES